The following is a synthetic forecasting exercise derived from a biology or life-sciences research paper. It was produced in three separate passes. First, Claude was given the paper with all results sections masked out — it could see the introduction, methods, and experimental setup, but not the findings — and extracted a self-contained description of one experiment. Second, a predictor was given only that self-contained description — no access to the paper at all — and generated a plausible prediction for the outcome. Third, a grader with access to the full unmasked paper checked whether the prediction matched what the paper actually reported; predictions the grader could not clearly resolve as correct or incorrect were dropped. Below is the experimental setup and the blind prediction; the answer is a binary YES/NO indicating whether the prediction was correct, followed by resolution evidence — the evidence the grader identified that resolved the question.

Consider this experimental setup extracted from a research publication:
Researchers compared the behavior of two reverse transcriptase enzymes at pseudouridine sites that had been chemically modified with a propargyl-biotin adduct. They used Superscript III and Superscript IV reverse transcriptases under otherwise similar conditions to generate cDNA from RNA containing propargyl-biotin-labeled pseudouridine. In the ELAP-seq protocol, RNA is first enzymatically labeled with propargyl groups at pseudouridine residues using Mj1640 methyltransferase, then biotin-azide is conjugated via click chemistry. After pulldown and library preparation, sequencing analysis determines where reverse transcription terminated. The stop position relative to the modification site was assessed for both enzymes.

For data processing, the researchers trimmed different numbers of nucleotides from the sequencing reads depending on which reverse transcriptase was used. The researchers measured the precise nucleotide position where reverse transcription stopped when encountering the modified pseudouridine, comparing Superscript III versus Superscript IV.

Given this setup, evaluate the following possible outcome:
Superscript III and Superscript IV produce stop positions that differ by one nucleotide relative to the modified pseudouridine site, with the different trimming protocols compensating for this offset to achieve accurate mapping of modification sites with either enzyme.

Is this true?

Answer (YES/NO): YES